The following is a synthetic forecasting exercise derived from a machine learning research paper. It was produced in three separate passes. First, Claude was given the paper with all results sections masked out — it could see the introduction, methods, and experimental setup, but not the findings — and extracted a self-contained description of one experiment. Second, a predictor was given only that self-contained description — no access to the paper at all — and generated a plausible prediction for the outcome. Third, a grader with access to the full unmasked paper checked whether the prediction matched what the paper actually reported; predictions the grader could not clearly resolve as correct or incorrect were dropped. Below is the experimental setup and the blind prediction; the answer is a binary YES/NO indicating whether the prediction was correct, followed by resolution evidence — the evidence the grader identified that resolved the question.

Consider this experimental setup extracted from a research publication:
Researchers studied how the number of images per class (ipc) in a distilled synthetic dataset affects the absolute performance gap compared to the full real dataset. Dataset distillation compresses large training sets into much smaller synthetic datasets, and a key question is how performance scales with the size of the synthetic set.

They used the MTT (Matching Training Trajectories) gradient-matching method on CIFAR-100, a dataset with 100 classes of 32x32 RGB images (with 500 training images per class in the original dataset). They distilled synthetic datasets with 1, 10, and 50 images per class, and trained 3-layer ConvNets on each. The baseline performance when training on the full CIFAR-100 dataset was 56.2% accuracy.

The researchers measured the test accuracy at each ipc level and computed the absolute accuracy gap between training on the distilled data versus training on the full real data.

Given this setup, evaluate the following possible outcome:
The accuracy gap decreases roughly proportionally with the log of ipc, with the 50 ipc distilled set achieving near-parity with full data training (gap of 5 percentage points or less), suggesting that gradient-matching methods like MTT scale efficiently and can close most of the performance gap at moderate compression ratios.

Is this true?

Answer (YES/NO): NO